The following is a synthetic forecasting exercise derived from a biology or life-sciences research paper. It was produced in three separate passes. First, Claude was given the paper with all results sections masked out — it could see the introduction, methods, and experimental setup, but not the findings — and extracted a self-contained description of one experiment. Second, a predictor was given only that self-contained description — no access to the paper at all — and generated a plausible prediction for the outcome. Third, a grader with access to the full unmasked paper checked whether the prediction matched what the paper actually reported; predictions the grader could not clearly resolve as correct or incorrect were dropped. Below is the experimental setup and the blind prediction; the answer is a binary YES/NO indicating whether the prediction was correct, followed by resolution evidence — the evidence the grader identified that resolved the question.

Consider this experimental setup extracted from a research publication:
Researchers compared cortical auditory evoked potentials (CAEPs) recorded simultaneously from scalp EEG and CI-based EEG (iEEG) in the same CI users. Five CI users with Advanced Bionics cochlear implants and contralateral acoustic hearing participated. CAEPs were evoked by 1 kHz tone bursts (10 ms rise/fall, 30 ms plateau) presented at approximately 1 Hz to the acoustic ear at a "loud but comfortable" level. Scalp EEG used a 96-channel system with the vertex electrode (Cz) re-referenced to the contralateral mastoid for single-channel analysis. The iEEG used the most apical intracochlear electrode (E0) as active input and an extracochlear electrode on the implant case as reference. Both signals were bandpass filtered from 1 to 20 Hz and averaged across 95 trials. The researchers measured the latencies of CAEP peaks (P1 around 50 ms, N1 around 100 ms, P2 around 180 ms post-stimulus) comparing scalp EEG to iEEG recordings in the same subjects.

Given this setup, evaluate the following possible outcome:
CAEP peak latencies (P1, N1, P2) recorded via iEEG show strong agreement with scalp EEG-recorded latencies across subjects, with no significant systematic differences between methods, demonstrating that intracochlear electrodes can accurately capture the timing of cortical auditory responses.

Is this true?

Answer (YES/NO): NO